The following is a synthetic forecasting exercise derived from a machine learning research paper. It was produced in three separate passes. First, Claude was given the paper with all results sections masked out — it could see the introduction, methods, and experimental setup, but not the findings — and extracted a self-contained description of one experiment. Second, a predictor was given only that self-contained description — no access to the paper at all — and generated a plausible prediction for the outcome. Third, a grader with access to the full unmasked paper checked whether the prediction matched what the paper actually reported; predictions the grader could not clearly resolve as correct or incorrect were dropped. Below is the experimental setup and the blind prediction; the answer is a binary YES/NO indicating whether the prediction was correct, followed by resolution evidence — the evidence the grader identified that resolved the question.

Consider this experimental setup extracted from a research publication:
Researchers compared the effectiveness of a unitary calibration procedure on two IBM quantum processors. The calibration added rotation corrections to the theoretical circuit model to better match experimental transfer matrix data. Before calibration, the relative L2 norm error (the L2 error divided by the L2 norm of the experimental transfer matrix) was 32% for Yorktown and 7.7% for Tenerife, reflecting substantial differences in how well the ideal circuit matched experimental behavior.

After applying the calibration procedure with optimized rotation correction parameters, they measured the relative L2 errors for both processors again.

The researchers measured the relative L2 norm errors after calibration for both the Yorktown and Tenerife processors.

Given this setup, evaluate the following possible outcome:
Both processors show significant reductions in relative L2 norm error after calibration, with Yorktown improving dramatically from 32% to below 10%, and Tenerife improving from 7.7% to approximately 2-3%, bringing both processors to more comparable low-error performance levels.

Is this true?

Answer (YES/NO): YES